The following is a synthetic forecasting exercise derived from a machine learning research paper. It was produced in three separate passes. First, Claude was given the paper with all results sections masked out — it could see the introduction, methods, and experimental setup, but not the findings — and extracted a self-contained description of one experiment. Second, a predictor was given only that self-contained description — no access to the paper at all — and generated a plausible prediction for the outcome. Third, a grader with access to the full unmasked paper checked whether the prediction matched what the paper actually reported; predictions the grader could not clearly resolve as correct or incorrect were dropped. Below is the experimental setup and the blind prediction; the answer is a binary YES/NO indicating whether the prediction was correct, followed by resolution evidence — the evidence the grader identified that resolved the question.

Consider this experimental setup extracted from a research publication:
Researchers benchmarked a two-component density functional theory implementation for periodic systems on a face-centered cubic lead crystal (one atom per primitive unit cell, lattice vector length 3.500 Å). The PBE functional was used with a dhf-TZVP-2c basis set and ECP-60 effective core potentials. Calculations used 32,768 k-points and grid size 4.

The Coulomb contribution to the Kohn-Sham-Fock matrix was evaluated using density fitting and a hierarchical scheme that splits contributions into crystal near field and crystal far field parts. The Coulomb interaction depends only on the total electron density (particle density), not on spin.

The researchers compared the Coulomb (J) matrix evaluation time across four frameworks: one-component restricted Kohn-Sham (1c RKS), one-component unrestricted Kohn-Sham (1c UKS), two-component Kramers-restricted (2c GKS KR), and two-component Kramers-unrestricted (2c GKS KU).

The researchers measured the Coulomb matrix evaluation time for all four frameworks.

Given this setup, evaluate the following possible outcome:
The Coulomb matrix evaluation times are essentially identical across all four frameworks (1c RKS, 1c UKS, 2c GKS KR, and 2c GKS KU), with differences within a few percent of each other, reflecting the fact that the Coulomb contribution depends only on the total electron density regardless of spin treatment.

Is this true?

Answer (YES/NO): YES